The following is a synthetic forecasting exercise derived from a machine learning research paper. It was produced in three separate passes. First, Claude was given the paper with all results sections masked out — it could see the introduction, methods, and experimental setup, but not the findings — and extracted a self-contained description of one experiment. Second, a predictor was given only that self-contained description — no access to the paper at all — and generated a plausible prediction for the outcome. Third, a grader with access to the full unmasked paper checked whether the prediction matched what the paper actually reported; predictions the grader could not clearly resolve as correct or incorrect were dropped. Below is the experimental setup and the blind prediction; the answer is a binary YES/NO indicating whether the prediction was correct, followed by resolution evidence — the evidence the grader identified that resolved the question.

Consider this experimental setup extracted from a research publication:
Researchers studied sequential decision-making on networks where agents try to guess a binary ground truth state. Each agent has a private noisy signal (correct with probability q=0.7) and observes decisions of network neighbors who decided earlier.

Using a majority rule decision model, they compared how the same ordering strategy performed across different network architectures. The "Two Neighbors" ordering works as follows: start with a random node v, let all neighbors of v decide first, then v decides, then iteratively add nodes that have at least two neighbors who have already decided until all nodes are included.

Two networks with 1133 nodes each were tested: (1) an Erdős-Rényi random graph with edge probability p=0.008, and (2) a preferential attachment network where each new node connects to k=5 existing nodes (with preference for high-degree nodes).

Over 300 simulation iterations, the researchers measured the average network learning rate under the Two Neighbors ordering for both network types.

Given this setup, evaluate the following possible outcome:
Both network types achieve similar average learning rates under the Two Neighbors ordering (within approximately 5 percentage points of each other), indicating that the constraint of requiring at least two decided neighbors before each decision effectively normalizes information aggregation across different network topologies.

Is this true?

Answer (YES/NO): NO